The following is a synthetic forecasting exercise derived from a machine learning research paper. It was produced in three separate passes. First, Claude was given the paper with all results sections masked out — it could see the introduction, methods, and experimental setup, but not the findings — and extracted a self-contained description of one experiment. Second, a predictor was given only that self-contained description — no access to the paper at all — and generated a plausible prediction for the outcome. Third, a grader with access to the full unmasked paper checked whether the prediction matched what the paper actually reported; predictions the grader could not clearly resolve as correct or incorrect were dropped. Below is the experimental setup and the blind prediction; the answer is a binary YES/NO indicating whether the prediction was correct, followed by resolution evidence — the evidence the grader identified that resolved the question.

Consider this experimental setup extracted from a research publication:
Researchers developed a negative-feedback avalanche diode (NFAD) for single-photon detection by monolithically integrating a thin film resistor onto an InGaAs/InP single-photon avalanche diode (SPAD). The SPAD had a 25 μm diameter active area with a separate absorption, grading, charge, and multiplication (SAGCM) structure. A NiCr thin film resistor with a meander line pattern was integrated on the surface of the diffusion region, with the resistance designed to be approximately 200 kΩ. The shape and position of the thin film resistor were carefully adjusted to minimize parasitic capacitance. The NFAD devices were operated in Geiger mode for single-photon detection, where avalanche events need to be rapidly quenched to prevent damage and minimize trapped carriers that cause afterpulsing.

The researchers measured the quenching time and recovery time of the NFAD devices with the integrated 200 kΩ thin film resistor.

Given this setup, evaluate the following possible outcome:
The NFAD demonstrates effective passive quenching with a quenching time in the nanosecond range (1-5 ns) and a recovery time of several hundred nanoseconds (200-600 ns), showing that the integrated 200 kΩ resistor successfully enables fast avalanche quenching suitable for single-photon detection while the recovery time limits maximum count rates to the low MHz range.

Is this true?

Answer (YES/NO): NO